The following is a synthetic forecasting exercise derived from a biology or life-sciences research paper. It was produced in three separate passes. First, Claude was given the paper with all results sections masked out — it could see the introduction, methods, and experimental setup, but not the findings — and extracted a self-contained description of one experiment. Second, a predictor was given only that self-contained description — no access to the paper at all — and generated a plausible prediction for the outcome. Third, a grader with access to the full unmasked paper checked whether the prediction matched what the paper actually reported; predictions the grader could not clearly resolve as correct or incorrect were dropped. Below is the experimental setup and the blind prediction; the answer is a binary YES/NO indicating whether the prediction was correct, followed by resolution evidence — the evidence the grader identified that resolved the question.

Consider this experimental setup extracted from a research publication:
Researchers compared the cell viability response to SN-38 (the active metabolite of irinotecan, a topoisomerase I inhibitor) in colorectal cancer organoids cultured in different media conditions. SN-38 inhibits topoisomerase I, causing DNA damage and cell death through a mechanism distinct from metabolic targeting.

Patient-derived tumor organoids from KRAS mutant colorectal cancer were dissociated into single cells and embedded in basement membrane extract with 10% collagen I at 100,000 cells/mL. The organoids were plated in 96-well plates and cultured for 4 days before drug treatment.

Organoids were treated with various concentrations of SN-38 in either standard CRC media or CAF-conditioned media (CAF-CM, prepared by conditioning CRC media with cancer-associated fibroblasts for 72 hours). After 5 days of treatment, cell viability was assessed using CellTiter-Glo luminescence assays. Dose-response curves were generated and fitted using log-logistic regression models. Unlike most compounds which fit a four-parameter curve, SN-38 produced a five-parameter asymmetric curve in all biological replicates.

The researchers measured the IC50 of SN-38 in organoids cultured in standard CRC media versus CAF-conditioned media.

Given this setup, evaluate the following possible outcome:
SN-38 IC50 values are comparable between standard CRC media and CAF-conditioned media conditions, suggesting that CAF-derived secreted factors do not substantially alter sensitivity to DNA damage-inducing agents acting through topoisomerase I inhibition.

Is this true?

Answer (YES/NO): YES